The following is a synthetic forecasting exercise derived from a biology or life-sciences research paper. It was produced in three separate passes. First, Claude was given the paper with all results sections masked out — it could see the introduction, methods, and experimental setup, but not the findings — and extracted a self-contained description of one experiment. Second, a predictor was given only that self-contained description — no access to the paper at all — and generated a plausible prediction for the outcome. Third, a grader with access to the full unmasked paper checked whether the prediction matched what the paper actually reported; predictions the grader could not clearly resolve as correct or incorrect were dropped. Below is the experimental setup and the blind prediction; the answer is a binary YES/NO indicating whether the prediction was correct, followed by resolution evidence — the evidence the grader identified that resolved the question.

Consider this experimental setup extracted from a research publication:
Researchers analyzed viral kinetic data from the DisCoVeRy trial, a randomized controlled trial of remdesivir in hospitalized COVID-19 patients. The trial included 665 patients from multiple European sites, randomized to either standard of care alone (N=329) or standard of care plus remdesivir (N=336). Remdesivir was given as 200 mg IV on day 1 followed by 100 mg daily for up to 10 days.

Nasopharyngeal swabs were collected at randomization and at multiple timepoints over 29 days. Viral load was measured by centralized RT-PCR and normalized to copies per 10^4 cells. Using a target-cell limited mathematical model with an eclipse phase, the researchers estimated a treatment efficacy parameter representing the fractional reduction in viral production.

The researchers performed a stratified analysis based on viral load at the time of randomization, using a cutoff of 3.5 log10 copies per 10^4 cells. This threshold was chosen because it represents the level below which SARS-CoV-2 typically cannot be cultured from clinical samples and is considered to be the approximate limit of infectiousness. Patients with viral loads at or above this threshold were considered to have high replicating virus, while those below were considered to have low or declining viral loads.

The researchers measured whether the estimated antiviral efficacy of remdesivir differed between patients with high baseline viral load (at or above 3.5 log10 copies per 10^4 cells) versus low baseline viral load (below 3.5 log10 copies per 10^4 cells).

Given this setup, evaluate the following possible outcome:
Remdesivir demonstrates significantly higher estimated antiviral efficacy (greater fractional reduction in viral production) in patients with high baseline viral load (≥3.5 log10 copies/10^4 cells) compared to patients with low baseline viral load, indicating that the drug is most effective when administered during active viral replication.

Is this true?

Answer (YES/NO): YES